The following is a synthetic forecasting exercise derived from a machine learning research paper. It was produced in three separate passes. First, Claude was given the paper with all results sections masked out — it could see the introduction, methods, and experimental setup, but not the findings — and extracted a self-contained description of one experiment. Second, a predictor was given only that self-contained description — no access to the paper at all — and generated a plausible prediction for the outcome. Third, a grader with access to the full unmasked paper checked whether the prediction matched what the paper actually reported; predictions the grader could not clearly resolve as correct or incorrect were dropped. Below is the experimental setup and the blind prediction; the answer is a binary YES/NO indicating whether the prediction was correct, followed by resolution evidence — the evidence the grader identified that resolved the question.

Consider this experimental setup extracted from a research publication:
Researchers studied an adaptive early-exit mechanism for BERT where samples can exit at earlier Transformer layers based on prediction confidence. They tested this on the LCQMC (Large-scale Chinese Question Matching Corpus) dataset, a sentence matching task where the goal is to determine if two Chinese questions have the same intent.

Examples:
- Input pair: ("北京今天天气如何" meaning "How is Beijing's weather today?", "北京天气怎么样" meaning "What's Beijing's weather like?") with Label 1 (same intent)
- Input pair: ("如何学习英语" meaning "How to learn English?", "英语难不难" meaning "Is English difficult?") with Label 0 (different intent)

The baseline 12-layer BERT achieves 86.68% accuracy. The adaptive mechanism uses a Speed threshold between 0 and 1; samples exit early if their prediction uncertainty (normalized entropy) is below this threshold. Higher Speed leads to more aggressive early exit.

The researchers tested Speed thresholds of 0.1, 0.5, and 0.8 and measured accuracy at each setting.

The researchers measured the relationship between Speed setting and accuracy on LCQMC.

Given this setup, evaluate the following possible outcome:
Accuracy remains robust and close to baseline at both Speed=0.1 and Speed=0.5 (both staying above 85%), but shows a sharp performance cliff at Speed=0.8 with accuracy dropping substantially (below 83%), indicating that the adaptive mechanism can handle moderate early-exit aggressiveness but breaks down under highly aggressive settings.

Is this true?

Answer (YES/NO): NO